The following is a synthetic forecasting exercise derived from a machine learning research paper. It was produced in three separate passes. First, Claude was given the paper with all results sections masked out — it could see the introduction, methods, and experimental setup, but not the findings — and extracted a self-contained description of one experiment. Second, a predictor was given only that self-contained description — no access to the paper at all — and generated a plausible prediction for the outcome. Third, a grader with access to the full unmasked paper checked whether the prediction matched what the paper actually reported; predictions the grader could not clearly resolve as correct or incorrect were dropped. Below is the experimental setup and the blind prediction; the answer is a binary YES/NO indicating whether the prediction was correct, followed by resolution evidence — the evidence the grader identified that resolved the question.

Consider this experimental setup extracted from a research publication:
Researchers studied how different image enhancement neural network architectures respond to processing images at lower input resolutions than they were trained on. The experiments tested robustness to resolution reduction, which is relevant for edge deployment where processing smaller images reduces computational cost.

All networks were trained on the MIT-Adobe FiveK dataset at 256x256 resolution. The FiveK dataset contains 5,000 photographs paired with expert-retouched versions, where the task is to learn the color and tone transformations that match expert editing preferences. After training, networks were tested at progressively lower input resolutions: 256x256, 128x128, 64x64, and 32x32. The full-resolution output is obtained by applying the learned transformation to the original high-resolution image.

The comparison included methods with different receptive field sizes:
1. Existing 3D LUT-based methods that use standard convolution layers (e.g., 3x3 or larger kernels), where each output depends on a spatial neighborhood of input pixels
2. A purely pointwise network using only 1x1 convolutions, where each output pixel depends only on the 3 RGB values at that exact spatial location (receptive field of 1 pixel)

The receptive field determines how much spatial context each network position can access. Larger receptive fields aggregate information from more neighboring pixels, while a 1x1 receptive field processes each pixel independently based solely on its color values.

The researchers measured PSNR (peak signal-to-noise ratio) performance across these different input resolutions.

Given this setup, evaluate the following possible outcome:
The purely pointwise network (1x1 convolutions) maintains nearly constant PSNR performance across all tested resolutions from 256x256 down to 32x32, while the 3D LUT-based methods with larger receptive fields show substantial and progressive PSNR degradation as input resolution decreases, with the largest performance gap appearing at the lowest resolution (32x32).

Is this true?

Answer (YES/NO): YES